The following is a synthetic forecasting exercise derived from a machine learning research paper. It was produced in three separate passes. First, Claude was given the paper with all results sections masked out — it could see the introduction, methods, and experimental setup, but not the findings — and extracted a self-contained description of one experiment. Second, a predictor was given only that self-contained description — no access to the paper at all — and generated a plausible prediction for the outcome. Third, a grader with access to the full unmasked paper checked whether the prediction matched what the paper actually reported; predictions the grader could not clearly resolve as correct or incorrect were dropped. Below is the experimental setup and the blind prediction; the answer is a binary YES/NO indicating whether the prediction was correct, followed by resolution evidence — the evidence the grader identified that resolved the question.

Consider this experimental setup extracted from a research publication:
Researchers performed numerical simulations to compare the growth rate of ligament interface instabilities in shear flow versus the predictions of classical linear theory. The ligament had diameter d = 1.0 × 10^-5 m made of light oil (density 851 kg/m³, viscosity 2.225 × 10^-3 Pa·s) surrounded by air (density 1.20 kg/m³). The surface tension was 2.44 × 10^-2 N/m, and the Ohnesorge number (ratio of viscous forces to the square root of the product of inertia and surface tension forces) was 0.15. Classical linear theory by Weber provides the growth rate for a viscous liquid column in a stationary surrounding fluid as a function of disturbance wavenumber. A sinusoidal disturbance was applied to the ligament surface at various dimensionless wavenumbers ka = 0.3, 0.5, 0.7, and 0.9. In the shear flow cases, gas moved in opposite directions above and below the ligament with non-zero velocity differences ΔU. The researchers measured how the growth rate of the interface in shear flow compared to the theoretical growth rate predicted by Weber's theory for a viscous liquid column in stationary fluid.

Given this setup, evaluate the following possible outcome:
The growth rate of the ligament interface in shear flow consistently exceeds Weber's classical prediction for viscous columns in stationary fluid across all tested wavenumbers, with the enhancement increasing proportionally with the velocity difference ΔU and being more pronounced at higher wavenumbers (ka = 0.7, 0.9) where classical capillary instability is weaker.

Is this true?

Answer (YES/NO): NO